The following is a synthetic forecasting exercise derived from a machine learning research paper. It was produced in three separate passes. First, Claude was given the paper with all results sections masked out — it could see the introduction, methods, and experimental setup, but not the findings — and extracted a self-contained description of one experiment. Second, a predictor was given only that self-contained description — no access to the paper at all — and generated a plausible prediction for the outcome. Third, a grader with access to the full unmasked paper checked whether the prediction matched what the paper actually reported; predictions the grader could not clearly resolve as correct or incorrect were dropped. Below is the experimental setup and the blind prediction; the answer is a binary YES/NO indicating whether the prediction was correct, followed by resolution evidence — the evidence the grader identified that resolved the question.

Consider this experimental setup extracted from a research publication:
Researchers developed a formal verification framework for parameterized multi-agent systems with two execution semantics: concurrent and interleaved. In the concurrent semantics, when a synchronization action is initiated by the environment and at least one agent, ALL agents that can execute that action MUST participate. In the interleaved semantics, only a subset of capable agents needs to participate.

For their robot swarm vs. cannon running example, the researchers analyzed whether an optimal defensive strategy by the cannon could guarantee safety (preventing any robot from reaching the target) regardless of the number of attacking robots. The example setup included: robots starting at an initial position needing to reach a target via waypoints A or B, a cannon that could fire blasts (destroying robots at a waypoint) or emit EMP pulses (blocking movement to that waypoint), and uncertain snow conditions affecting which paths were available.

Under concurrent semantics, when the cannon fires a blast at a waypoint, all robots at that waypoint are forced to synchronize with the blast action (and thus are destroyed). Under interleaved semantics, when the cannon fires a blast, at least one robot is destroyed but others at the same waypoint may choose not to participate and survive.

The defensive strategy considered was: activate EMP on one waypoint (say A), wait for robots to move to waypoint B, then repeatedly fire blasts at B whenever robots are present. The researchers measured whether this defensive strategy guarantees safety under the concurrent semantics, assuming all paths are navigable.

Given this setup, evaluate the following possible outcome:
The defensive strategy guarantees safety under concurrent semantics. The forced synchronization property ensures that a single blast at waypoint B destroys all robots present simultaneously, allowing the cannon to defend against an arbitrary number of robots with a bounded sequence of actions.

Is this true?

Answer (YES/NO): YES